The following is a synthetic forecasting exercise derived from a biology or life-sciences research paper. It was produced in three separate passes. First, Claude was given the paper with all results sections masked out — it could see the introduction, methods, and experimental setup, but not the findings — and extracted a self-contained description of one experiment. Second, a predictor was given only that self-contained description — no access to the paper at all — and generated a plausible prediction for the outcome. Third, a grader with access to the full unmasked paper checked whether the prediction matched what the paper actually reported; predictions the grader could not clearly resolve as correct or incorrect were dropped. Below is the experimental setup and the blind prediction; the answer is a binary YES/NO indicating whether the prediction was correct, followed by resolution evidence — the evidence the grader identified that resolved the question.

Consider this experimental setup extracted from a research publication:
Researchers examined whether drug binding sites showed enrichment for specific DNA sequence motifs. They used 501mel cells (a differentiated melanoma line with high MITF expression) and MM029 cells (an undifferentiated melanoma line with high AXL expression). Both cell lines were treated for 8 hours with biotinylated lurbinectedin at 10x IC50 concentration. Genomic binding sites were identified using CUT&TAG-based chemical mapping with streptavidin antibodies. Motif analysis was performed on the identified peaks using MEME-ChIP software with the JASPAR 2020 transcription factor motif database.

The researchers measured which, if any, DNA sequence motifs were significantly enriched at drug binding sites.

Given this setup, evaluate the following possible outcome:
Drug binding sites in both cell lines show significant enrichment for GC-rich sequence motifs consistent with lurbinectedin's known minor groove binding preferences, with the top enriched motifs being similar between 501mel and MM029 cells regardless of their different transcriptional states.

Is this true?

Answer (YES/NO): YES